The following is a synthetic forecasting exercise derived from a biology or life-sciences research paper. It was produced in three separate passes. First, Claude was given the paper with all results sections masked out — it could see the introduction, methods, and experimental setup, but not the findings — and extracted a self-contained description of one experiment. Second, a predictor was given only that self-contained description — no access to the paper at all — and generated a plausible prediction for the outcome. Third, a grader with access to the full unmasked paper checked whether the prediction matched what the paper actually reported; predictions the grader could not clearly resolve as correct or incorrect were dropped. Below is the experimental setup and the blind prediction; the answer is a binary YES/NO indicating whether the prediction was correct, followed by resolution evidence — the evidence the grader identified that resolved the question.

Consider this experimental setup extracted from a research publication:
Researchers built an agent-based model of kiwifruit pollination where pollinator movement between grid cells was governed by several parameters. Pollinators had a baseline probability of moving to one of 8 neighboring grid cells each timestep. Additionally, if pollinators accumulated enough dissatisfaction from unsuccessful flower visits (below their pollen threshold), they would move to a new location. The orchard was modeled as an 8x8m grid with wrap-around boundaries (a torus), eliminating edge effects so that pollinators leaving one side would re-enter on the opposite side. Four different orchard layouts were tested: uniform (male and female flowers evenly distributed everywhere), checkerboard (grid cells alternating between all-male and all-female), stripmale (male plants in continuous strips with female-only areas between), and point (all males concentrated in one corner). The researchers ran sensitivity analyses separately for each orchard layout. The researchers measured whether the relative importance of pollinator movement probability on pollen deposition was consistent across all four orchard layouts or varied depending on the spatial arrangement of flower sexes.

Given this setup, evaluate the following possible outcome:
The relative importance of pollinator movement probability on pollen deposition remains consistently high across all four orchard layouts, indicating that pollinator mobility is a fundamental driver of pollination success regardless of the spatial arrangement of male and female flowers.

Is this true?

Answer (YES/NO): NO